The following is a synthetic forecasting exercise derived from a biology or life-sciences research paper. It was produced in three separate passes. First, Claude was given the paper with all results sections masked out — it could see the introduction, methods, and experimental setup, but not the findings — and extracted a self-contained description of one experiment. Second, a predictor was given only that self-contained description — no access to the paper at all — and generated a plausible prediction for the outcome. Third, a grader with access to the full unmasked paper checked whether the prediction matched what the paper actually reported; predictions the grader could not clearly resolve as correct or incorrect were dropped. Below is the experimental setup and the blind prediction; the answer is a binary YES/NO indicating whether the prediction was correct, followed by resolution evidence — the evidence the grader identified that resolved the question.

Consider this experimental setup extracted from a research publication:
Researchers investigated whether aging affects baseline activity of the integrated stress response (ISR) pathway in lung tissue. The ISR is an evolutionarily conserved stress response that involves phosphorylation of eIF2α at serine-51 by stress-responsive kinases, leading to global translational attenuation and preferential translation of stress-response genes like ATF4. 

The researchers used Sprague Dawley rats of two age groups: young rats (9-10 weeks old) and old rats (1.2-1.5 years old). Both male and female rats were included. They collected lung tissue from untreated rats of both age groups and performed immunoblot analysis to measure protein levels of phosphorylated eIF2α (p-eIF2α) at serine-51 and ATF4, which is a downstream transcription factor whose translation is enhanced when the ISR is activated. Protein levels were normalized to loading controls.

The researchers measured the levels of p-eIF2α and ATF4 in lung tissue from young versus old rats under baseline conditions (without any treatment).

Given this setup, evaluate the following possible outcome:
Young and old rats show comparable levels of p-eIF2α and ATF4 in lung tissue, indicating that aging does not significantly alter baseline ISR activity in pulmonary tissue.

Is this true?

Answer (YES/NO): NO